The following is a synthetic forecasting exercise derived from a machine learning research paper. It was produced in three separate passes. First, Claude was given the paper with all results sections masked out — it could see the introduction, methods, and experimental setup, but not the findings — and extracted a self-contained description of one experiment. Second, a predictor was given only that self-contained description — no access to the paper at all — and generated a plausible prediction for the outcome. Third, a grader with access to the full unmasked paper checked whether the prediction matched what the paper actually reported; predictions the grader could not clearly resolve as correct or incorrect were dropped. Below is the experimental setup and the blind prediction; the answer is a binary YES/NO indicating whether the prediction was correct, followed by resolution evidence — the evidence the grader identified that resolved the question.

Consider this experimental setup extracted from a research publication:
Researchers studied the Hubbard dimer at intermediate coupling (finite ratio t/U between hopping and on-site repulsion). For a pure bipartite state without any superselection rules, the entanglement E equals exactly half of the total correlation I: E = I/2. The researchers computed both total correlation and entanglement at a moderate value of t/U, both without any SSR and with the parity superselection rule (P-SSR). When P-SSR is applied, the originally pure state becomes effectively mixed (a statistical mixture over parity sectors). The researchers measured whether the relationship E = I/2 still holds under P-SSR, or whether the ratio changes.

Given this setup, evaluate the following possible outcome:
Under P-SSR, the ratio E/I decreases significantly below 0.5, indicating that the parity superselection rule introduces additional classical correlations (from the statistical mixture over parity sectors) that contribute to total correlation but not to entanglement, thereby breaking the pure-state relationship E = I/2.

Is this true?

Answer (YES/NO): NO